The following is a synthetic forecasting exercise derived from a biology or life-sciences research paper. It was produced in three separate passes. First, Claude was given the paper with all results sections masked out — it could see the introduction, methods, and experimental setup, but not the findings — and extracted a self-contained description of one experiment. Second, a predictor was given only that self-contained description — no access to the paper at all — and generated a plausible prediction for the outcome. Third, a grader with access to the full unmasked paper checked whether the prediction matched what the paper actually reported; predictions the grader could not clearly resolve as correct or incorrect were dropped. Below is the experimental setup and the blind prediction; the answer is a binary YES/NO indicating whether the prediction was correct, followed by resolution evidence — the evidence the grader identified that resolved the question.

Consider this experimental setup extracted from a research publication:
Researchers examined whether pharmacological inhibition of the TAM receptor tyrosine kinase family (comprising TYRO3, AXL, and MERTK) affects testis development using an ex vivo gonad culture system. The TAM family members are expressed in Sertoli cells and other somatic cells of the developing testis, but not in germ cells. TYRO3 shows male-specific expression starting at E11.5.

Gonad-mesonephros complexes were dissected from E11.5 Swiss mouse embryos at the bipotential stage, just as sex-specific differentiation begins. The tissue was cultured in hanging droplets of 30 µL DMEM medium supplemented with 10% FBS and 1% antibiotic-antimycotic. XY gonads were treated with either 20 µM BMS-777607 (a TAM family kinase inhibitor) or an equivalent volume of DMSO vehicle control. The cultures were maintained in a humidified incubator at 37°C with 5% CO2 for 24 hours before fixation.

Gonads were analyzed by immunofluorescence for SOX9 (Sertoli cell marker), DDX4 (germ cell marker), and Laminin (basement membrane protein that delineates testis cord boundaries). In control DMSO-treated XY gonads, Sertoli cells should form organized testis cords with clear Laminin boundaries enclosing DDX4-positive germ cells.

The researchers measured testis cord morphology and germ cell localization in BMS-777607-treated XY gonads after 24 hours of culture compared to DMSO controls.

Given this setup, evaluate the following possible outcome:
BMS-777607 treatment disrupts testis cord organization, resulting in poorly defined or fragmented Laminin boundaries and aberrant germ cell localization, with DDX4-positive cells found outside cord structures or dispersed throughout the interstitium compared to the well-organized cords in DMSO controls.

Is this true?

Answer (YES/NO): NO